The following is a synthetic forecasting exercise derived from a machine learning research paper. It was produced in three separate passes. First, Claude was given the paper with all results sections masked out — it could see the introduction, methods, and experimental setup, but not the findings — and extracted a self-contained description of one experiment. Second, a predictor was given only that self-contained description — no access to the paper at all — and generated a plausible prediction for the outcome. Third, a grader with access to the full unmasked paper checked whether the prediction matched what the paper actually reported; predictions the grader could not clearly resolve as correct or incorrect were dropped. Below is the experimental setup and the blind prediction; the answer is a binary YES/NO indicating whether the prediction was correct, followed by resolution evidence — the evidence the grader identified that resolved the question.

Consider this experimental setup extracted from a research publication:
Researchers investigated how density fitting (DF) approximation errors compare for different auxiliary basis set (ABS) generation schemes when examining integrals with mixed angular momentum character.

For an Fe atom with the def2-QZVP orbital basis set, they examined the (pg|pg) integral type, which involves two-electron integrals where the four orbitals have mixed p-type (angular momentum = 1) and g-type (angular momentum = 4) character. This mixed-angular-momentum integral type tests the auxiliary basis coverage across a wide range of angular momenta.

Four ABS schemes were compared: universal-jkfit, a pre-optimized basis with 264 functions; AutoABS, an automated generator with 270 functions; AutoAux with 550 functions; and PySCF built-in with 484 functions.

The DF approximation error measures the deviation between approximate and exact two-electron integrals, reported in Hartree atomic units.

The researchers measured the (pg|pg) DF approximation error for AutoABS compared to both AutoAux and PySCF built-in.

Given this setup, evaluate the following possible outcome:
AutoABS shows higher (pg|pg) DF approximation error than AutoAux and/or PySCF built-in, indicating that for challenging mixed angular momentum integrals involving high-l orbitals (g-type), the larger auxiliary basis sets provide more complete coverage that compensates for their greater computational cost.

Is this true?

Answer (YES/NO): YES